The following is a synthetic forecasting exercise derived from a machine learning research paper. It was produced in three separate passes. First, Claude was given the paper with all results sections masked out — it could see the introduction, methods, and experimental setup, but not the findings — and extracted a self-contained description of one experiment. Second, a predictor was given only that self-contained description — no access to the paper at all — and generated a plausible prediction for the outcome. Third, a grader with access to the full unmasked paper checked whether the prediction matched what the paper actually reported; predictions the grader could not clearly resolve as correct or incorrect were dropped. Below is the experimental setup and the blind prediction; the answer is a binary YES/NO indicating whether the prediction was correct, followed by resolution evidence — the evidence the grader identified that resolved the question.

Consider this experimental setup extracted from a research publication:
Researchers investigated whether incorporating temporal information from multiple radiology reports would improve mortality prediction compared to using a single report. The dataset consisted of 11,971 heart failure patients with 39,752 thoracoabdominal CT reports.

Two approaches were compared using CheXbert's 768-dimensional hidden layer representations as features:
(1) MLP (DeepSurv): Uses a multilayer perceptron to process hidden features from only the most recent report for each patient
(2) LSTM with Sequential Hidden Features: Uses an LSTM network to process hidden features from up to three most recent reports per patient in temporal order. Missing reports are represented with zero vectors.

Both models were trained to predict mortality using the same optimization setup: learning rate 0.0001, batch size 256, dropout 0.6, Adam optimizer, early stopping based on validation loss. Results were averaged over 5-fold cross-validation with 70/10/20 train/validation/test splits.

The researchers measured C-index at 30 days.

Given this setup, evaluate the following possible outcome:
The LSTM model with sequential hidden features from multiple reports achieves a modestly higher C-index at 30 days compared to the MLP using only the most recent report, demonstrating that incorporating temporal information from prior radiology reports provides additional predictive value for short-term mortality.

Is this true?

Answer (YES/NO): YES